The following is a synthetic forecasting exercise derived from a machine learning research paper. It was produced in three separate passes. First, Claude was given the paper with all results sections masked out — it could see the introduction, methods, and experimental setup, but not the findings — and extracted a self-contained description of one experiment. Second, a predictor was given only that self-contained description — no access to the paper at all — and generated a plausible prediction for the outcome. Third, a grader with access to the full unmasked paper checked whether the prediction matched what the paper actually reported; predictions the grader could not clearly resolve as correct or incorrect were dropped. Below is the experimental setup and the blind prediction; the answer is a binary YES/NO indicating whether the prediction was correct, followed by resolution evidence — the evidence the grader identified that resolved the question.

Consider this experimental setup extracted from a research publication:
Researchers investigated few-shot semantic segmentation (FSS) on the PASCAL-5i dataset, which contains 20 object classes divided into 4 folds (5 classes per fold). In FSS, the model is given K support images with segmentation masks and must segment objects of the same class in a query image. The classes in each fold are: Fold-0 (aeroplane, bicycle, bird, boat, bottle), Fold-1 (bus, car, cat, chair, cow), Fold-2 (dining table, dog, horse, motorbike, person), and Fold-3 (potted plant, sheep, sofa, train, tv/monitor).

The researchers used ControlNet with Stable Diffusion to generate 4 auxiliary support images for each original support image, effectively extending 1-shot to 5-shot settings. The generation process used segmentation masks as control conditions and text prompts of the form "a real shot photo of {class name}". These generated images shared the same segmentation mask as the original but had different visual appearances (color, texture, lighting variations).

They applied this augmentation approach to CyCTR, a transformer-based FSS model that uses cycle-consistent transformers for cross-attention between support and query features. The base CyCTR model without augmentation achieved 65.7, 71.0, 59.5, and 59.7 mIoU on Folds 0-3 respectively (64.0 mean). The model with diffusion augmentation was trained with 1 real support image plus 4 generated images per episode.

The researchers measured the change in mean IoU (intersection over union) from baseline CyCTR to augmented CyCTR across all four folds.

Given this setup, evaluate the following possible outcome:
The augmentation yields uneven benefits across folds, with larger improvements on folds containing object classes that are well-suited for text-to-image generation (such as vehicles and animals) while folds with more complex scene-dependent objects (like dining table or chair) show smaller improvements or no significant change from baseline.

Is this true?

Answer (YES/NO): NO